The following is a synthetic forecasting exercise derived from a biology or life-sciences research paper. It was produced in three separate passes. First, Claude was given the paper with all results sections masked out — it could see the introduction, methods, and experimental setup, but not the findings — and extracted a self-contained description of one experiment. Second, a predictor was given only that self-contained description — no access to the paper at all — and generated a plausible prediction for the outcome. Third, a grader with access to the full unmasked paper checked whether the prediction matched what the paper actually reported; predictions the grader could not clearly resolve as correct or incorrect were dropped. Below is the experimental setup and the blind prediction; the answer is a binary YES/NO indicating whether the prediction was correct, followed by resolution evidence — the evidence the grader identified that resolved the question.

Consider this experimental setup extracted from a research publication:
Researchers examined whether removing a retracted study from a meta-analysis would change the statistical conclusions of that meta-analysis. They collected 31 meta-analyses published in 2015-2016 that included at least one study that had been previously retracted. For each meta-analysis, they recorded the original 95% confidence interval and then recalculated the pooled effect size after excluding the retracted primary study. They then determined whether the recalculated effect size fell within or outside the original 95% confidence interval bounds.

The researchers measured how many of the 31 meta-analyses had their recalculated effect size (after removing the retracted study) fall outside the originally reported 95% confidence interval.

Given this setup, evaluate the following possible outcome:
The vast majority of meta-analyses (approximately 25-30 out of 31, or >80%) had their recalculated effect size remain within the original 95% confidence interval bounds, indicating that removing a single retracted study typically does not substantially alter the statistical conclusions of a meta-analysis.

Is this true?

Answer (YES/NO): YES